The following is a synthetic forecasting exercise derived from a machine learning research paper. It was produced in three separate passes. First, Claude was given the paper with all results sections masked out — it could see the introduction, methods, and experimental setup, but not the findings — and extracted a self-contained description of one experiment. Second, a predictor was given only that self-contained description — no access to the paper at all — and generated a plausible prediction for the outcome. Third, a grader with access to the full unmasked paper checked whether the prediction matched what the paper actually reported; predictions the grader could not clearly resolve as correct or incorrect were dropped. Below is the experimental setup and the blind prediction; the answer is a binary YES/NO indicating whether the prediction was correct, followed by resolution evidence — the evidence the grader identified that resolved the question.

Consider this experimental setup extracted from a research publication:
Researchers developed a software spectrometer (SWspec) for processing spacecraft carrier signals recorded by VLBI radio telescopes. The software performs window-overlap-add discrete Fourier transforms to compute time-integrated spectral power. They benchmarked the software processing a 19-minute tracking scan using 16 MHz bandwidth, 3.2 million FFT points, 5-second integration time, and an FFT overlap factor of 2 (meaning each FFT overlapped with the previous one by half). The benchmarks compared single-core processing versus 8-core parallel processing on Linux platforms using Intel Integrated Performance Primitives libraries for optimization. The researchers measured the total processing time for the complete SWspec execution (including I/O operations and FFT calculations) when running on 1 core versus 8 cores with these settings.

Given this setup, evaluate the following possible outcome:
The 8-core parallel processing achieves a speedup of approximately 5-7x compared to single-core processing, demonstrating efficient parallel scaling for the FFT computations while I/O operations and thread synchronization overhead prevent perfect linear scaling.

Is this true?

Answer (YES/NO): NO